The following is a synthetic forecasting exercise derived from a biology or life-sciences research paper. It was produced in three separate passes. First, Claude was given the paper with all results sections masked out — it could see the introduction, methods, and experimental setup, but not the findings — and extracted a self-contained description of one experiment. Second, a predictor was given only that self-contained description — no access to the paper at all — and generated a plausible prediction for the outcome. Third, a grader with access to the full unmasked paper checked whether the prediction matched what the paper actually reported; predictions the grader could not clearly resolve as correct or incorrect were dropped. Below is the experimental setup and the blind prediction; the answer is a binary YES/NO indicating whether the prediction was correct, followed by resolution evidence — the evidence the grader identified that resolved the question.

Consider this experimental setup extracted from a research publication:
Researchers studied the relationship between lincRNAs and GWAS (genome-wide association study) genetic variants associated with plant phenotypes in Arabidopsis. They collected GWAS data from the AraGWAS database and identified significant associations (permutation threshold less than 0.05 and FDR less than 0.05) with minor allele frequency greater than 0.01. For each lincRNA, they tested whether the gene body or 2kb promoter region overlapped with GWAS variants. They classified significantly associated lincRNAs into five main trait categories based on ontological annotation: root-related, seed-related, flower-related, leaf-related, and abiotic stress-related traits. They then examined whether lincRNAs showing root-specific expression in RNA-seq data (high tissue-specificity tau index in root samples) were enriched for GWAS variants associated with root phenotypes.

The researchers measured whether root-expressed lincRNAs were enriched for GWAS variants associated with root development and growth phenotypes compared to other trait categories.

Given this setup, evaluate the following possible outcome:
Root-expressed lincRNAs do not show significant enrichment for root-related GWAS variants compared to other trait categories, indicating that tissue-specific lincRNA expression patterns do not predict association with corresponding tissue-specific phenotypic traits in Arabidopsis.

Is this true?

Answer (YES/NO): NO